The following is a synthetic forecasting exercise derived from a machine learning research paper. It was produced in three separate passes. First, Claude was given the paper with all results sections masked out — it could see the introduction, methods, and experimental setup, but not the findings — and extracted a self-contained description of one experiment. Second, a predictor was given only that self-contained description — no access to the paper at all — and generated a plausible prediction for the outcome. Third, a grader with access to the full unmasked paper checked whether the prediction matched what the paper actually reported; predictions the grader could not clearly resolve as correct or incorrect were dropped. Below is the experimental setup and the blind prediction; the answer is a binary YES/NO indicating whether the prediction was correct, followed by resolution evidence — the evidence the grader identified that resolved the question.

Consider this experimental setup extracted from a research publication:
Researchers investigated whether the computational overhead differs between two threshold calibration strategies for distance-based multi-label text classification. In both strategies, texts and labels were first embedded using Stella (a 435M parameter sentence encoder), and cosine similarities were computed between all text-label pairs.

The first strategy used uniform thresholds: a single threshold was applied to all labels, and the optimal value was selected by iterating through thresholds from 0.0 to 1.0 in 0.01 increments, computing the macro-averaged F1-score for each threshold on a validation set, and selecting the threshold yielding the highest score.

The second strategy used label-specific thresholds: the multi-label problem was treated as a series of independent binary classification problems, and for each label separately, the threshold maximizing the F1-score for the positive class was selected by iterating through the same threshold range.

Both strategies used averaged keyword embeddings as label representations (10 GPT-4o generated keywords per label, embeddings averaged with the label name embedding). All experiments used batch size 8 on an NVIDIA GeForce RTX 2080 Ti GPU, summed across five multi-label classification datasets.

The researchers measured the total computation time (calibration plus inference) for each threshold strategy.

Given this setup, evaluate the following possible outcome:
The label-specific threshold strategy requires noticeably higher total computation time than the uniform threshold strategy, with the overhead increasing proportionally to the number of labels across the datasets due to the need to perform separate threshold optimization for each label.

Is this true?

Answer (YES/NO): NO